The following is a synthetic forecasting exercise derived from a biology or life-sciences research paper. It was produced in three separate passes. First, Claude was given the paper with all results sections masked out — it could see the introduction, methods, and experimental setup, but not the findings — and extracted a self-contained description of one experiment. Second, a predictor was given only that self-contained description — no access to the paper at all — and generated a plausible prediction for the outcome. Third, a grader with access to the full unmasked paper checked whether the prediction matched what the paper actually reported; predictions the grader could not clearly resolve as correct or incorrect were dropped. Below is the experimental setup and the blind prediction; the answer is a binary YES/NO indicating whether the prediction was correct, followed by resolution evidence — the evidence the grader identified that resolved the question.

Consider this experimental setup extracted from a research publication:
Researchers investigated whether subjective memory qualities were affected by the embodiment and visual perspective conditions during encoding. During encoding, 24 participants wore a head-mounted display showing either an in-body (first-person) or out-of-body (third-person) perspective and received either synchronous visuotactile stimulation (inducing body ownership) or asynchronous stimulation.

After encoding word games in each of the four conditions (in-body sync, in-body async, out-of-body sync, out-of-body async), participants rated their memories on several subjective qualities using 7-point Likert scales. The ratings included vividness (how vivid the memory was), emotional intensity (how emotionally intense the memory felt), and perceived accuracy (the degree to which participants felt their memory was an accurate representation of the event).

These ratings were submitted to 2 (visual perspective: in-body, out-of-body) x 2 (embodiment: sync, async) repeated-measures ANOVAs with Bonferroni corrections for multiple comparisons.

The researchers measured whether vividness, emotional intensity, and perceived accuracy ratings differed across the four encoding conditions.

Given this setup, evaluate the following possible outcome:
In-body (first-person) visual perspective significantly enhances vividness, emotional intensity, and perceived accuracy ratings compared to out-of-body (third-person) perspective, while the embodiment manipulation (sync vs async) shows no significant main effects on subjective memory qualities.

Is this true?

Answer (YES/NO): NO